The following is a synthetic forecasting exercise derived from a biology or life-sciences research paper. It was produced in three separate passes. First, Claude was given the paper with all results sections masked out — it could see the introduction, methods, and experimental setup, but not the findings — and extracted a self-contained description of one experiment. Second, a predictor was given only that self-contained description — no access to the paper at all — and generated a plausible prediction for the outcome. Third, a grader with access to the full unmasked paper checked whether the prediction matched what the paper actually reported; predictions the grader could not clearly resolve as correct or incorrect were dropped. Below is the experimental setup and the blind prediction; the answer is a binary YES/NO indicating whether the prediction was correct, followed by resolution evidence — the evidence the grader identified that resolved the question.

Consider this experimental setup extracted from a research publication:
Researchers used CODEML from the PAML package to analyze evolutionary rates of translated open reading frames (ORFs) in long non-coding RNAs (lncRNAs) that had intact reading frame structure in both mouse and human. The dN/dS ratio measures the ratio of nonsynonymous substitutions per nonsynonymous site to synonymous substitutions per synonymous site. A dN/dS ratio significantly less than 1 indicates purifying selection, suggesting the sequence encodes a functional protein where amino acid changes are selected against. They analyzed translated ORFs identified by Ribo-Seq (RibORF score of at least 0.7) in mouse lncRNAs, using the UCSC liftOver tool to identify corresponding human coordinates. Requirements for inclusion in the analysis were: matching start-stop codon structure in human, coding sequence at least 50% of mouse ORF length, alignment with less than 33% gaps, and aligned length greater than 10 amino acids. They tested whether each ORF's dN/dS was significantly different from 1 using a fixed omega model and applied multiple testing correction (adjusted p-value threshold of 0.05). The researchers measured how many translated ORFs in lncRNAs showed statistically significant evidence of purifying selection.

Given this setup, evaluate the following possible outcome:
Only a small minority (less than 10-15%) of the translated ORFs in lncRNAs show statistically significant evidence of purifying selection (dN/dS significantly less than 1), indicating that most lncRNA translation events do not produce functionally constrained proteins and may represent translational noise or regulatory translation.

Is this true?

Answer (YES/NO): YES